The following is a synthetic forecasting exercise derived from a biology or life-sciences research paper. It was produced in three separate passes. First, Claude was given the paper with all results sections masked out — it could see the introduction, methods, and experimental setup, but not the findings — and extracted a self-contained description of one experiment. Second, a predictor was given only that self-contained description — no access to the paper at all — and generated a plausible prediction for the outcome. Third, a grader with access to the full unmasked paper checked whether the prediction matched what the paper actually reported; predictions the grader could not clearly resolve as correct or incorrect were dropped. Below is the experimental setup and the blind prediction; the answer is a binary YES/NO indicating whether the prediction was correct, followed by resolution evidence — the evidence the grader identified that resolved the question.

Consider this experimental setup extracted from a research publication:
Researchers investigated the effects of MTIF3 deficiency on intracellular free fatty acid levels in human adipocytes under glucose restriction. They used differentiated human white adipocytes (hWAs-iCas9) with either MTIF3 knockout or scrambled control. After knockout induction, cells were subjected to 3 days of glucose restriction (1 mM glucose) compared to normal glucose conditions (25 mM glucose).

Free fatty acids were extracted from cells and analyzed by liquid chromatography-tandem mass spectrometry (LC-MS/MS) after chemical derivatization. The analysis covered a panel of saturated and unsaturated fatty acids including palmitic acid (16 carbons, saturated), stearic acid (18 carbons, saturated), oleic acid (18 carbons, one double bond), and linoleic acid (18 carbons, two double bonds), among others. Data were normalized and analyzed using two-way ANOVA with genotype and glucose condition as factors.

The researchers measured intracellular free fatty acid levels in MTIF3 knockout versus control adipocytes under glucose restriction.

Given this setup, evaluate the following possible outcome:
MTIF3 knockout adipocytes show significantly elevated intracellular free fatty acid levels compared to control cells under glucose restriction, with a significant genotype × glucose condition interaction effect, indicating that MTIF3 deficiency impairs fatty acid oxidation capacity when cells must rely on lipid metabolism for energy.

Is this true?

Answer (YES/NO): NO